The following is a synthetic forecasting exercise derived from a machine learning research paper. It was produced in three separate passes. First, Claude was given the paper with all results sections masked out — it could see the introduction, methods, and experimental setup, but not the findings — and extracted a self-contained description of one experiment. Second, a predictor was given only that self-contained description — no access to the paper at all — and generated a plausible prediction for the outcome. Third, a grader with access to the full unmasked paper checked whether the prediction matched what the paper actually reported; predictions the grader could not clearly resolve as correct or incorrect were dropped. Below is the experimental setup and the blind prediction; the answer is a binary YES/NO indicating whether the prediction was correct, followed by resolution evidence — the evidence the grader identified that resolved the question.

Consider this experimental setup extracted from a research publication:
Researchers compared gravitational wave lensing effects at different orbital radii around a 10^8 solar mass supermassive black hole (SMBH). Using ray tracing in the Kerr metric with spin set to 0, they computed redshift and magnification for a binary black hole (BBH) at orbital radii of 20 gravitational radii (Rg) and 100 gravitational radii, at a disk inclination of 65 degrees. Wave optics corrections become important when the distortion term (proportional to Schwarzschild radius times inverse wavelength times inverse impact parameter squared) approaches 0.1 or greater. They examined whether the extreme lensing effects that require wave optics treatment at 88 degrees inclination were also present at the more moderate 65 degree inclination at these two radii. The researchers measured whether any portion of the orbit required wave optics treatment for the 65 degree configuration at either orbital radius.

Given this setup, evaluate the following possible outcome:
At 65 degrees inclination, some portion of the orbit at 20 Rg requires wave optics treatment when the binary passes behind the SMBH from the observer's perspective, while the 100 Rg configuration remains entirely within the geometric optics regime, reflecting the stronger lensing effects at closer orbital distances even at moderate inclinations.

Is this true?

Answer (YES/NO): NO